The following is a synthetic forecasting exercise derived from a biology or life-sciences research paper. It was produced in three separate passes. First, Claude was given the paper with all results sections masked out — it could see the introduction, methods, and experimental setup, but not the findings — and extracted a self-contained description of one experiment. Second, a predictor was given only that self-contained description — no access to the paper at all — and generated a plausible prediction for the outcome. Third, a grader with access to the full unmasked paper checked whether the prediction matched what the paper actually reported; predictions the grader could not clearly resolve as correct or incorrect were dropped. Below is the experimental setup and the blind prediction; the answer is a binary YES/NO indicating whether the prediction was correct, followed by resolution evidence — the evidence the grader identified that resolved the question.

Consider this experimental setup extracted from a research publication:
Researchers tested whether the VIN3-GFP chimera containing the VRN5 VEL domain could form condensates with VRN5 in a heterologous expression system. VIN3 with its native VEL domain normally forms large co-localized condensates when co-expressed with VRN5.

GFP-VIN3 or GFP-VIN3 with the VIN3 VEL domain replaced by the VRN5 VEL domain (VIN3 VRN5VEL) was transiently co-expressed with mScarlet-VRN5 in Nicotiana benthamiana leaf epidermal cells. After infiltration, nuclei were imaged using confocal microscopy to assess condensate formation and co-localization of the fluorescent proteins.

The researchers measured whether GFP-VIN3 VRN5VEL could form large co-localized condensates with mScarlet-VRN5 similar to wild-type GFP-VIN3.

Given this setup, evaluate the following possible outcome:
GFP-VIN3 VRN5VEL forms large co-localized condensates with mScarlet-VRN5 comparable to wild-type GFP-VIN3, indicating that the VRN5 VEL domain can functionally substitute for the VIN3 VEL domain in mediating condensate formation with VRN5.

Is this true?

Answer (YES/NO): NO